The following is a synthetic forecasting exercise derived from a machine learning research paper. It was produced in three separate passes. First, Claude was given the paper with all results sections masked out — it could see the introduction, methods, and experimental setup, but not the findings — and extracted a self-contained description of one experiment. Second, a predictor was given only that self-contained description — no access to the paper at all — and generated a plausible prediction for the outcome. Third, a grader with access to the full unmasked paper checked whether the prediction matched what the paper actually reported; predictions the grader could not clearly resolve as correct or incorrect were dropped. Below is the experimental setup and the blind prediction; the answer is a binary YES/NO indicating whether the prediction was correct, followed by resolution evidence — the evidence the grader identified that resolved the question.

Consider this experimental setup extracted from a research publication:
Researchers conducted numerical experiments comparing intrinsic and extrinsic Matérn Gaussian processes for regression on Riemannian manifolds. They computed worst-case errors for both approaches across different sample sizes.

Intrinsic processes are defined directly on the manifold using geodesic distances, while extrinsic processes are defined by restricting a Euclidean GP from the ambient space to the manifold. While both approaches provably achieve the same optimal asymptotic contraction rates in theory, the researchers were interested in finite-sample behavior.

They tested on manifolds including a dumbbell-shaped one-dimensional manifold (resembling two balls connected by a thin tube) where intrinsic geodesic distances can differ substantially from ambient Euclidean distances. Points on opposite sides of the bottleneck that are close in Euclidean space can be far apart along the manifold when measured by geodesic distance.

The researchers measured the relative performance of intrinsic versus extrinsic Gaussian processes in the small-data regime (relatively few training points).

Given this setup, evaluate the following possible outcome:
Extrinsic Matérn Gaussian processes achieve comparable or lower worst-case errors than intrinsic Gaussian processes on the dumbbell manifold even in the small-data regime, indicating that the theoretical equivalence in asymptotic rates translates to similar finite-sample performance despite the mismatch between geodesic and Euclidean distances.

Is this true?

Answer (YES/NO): NO